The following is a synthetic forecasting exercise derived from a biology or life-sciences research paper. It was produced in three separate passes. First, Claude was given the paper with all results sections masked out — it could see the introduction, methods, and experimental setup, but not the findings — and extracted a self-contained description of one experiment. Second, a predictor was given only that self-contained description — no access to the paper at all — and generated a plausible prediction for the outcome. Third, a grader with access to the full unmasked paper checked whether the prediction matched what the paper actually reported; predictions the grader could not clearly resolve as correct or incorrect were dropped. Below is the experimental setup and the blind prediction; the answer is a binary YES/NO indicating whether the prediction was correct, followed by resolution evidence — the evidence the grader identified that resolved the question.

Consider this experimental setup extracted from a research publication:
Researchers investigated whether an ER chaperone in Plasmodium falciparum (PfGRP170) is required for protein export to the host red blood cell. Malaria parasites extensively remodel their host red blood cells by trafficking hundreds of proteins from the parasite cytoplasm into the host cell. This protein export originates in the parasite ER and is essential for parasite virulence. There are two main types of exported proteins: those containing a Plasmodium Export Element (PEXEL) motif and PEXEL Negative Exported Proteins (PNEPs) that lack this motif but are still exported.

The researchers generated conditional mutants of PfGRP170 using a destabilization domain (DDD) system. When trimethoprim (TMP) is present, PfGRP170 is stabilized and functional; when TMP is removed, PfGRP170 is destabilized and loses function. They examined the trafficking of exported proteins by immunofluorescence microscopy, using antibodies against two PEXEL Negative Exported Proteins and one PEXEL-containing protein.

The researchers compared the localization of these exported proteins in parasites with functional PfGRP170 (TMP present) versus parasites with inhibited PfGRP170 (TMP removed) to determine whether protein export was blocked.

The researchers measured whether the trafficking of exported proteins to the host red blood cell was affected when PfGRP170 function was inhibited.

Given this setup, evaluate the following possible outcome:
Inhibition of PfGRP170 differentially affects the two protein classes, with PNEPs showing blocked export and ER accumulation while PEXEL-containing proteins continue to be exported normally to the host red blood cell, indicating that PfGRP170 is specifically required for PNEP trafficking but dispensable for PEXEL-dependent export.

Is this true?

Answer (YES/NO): NO